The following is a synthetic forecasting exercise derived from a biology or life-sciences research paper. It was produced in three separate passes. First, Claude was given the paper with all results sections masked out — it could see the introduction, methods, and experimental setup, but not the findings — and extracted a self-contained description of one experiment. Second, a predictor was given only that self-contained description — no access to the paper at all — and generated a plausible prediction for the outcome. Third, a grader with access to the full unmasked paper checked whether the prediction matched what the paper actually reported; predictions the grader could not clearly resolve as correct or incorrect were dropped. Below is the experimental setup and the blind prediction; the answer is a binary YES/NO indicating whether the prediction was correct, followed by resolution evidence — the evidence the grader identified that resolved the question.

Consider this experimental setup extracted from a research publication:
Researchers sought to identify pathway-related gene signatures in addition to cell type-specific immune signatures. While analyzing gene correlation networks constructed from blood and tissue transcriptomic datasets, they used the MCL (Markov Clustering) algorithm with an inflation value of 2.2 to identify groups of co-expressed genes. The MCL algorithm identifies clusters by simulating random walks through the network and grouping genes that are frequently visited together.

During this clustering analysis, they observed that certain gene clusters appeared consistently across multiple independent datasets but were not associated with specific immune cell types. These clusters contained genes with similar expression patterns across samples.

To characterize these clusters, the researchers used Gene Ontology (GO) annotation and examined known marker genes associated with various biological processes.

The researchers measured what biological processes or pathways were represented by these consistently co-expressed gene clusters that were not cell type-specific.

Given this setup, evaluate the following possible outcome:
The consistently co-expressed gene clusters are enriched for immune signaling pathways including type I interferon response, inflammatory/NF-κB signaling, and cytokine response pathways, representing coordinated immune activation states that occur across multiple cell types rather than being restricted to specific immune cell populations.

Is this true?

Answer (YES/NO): NO